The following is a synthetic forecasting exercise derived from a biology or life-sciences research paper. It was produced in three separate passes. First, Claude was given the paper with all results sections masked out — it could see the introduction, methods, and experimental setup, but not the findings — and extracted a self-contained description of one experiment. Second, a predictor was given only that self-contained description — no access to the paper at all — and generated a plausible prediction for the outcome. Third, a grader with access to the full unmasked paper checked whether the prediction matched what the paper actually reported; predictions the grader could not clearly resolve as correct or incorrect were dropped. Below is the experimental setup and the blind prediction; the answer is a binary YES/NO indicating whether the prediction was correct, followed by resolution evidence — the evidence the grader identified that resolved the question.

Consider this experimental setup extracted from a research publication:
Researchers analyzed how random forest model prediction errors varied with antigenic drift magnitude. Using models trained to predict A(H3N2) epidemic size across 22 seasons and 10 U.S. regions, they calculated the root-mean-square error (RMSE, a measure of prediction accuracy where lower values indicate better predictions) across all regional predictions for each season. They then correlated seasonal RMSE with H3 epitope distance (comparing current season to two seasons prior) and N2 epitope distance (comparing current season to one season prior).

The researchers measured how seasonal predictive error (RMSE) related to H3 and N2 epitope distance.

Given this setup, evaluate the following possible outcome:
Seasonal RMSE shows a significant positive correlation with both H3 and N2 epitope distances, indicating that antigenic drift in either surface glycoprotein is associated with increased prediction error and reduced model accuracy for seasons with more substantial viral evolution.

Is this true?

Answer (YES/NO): YES